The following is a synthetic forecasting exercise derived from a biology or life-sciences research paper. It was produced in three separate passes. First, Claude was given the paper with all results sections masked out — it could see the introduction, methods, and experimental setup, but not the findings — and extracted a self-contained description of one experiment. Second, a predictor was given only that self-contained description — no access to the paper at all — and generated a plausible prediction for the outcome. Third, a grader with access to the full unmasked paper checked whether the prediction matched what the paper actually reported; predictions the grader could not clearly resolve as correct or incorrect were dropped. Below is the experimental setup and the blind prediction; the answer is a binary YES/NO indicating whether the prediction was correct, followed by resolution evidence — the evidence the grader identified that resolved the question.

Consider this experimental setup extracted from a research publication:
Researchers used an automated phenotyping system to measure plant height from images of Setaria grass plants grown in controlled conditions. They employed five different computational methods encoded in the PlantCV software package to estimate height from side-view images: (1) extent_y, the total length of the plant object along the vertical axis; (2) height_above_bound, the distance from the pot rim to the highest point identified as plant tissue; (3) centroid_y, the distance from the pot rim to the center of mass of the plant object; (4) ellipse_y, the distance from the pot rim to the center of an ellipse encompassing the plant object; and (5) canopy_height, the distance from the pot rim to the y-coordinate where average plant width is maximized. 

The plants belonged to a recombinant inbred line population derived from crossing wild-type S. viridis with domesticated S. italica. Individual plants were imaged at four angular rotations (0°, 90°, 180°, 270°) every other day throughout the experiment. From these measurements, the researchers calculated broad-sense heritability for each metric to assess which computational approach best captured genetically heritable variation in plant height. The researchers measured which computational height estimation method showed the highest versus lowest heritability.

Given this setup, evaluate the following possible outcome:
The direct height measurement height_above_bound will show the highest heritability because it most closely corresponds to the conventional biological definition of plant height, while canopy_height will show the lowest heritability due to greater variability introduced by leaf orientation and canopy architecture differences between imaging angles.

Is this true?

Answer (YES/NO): NO